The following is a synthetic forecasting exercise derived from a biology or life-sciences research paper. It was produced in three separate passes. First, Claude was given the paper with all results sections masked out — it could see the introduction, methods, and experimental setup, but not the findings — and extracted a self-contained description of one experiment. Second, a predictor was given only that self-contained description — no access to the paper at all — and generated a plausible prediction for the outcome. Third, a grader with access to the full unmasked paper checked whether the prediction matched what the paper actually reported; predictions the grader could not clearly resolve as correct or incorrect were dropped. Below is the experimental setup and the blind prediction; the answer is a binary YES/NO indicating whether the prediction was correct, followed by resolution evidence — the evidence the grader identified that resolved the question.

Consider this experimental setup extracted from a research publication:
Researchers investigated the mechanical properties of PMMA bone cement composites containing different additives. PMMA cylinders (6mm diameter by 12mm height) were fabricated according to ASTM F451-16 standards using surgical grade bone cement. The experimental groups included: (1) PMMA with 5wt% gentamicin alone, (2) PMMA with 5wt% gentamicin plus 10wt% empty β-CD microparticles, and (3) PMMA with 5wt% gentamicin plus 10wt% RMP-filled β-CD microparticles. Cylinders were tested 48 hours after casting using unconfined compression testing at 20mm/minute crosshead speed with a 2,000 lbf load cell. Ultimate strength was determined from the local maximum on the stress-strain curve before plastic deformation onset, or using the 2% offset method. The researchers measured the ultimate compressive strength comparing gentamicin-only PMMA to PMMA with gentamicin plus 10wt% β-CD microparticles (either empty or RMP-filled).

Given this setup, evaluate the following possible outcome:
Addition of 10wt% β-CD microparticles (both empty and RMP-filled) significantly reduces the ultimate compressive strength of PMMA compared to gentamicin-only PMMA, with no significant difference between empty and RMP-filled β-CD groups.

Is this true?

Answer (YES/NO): YES